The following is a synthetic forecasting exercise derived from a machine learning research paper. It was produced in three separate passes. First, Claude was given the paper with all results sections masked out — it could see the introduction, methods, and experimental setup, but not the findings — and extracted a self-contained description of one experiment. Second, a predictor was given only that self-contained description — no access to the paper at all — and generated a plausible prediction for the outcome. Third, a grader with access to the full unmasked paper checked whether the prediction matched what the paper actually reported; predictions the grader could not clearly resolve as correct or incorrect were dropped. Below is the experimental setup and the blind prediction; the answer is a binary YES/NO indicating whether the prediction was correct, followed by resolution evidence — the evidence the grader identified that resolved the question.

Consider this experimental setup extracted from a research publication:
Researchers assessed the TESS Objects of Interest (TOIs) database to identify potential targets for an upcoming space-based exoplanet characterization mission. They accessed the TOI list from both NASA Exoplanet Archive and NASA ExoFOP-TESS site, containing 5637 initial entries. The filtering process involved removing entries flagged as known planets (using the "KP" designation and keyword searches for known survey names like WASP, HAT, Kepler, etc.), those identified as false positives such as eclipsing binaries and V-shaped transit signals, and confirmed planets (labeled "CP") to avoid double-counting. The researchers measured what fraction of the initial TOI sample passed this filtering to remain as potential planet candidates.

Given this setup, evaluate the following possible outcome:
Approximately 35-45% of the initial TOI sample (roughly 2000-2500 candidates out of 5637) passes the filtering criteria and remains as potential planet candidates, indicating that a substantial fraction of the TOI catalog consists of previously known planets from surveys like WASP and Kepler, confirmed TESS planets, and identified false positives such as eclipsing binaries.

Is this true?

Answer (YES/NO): NO